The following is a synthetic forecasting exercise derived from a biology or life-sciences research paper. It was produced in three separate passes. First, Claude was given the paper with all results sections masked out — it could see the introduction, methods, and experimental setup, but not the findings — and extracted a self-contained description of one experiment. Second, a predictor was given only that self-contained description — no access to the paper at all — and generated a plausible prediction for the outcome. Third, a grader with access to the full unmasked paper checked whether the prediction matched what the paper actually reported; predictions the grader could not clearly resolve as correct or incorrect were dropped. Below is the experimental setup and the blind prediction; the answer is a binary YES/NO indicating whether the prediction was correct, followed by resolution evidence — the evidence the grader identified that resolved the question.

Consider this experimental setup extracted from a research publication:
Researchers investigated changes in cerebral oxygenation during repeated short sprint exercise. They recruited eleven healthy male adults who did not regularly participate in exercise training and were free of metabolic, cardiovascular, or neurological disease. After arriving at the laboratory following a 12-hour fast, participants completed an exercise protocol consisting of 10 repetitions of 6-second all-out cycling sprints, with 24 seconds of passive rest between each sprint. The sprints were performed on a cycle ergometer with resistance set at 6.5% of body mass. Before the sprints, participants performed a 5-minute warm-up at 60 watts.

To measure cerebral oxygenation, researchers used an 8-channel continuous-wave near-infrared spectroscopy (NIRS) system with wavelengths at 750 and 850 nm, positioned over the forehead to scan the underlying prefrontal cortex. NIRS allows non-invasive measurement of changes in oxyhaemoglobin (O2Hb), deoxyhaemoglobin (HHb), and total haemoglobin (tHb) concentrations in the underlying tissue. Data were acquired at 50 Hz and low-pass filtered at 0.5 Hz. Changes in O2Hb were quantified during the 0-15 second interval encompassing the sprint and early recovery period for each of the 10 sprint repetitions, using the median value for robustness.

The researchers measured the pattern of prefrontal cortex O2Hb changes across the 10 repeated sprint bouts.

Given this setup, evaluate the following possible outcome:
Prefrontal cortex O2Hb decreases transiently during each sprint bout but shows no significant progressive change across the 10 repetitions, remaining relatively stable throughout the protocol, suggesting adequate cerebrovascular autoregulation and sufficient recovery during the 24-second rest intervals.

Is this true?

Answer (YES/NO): NO